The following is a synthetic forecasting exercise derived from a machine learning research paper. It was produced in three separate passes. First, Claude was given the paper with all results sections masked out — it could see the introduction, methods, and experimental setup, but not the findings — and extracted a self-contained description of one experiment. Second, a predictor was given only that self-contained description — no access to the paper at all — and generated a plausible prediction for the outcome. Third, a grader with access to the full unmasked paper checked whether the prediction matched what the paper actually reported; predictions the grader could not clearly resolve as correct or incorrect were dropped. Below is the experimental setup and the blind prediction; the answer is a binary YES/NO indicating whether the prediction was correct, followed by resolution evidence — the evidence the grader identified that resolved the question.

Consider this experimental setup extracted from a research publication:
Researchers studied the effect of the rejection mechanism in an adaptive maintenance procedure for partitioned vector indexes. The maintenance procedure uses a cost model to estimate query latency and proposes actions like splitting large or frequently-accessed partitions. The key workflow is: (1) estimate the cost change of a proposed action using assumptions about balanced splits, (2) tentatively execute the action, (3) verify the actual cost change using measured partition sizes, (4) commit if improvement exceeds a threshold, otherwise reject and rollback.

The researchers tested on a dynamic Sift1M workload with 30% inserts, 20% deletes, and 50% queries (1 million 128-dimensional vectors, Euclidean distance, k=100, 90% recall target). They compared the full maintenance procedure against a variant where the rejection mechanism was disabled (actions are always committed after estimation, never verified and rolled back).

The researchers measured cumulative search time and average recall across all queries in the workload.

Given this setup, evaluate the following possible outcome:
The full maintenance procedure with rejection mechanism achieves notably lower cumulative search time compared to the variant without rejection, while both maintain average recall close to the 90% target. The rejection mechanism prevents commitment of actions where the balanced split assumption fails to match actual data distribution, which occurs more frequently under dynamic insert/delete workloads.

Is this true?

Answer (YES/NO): NO